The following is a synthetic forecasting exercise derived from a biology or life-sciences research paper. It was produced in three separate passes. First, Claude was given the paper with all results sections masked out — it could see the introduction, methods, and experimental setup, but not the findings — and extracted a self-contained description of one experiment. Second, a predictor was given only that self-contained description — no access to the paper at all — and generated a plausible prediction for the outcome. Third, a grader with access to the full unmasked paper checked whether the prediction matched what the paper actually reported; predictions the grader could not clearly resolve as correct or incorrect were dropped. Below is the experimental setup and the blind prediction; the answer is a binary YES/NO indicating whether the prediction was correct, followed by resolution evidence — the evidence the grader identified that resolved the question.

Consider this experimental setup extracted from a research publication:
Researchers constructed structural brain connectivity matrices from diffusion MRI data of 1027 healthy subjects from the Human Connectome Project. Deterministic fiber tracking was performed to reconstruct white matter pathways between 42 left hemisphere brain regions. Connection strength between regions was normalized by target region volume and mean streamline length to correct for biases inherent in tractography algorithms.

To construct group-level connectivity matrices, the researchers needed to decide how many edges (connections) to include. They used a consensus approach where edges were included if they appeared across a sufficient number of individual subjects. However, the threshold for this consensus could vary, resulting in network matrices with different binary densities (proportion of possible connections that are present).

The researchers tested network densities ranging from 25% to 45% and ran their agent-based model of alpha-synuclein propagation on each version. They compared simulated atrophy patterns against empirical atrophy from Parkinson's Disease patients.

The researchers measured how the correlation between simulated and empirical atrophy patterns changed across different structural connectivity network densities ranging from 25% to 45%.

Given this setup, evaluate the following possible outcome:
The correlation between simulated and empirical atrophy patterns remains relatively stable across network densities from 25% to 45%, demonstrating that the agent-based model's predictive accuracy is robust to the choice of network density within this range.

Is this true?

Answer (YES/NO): YES